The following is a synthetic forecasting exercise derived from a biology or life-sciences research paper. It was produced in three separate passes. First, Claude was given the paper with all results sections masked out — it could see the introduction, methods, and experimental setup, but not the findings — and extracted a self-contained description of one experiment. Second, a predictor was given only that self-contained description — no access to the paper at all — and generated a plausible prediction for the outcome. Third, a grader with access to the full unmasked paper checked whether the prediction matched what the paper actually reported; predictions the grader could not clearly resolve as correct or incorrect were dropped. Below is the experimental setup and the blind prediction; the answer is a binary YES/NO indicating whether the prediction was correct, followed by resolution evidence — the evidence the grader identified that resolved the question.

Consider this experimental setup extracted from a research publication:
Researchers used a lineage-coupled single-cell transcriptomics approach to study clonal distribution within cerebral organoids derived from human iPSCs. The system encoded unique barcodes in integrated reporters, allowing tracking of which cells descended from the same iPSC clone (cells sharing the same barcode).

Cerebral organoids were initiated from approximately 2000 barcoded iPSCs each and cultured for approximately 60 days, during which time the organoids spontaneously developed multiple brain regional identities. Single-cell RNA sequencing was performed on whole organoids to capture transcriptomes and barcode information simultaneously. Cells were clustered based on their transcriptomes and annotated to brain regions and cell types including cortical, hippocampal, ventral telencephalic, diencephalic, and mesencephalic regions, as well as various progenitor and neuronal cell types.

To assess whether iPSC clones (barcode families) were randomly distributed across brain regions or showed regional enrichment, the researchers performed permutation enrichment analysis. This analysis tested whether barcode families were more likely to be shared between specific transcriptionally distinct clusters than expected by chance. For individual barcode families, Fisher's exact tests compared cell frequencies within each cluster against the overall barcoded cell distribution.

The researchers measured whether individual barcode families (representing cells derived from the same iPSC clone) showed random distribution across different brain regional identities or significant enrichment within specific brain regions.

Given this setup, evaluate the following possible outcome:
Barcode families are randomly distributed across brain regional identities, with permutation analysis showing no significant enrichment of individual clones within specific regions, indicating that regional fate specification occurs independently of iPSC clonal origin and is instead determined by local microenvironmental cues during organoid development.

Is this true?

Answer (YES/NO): NO